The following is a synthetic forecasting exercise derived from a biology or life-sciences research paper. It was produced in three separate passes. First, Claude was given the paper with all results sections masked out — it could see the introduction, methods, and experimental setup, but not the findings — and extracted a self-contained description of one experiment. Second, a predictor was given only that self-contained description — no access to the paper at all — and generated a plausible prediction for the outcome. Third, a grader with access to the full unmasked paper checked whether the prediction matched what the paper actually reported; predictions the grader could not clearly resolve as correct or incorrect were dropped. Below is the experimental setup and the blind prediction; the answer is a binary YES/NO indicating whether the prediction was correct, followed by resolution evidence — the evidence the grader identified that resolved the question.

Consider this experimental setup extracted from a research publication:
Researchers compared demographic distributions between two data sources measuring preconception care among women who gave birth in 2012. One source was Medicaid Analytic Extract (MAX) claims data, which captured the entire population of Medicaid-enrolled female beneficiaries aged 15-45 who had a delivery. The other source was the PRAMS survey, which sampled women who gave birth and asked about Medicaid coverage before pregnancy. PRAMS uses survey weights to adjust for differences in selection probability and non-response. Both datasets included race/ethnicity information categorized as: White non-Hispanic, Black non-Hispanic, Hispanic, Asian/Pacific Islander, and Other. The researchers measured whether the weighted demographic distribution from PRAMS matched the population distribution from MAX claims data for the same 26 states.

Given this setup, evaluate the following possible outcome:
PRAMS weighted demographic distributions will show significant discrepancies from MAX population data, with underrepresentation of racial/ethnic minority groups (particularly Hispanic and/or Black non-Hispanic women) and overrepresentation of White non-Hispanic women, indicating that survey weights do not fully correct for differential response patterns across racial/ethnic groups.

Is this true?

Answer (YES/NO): NO